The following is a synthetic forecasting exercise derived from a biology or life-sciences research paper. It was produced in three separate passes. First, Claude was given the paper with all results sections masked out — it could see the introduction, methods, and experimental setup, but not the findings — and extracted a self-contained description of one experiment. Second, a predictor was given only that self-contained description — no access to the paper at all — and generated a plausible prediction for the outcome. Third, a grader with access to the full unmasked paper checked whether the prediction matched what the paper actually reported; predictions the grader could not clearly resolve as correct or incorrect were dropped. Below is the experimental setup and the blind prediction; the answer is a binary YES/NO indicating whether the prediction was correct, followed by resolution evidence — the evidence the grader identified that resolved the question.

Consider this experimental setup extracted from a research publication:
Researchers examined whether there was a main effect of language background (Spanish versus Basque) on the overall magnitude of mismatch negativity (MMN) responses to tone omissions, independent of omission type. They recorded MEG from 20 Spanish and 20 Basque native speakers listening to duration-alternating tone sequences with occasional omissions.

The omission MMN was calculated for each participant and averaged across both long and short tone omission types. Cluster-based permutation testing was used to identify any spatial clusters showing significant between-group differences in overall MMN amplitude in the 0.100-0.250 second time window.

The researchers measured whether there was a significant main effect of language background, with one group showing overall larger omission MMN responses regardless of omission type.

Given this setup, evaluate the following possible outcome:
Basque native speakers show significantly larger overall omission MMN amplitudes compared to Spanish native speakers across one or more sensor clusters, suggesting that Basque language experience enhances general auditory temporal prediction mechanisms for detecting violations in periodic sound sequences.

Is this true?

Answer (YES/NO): NO